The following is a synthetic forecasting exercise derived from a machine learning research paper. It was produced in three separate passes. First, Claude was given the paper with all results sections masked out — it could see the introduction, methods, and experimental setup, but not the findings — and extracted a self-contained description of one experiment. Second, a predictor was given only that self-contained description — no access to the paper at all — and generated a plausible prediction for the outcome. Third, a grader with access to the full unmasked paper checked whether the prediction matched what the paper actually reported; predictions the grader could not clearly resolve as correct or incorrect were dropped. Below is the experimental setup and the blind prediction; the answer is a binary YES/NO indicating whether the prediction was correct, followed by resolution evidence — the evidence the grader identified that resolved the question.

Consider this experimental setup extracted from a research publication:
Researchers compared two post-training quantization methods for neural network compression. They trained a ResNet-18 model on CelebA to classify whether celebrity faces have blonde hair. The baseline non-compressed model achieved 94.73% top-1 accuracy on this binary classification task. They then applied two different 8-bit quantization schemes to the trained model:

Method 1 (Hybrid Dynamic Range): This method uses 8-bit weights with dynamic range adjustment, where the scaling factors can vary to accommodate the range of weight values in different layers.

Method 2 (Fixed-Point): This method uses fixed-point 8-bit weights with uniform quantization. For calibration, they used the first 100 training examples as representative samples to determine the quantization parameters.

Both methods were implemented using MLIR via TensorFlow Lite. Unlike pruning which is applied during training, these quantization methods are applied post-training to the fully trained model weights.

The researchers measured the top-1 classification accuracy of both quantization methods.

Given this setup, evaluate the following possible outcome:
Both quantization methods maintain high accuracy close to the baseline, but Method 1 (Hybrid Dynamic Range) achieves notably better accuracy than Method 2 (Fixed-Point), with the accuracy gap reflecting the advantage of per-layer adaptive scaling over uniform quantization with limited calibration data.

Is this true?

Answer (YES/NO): NO